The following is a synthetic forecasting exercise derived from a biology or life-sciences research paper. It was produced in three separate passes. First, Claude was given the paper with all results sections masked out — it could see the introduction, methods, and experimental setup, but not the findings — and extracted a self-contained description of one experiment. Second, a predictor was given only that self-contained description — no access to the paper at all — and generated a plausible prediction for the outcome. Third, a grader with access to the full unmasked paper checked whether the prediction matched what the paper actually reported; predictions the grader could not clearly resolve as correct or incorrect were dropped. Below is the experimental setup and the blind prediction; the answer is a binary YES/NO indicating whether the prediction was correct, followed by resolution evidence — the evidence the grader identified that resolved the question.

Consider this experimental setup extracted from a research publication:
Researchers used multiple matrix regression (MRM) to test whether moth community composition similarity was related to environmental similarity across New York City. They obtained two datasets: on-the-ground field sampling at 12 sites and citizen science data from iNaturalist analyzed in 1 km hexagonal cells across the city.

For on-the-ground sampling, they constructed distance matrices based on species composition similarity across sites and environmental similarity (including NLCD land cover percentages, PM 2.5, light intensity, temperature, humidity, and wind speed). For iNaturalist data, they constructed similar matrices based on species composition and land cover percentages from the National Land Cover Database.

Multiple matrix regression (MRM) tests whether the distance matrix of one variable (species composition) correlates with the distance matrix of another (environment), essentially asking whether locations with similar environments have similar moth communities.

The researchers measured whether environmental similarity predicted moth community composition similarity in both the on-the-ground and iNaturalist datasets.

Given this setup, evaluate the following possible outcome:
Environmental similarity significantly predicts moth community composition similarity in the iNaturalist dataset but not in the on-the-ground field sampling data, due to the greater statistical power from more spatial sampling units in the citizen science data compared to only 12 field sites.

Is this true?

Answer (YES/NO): NO